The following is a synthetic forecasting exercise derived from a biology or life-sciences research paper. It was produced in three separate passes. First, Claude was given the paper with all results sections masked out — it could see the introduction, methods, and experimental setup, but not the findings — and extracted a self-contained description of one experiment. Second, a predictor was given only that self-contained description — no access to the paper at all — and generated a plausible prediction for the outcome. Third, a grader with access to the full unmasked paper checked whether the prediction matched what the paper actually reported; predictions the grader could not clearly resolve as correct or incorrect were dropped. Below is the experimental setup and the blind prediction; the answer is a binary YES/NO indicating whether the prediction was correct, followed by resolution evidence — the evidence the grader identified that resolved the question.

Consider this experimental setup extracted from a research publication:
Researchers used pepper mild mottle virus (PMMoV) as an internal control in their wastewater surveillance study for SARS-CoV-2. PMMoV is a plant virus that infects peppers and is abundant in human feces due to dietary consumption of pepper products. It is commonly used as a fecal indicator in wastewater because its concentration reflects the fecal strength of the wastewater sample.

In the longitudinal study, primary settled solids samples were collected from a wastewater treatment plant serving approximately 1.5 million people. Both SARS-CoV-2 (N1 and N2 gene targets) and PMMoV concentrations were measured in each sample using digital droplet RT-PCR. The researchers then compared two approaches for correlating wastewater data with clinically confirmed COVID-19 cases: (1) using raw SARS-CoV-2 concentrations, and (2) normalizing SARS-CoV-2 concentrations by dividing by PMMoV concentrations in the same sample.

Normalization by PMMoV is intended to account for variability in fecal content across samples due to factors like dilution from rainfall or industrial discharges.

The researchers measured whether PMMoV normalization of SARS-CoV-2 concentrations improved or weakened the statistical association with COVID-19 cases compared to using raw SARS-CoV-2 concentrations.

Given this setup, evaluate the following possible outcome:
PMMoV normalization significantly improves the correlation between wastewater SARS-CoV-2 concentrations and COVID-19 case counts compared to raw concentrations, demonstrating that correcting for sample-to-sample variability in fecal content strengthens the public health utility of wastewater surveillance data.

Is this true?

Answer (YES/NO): NO